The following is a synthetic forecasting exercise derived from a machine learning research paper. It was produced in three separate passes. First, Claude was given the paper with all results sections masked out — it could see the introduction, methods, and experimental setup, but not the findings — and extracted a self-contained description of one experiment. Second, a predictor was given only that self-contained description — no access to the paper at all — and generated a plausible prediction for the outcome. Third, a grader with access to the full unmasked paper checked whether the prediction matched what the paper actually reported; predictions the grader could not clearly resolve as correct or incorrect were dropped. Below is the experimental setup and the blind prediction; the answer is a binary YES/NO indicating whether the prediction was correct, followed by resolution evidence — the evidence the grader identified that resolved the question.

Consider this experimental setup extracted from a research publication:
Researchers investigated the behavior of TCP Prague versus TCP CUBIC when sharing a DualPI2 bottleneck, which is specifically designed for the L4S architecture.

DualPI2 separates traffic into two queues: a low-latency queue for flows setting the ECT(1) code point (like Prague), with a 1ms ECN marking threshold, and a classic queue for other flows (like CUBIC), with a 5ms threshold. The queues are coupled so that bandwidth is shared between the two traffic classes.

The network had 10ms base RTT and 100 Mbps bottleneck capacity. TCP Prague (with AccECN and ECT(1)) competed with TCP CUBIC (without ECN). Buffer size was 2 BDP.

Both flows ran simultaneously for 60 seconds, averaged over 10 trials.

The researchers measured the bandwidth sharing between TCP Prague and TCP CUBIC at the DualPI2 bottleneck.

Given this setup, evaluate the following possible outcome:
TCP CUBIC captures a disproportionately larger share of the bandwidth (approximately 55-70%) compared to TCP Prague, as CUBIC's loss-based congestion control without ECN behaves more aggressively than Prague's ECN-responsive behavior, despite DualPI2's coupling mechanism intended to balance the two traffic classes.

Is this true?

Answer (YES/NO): NO